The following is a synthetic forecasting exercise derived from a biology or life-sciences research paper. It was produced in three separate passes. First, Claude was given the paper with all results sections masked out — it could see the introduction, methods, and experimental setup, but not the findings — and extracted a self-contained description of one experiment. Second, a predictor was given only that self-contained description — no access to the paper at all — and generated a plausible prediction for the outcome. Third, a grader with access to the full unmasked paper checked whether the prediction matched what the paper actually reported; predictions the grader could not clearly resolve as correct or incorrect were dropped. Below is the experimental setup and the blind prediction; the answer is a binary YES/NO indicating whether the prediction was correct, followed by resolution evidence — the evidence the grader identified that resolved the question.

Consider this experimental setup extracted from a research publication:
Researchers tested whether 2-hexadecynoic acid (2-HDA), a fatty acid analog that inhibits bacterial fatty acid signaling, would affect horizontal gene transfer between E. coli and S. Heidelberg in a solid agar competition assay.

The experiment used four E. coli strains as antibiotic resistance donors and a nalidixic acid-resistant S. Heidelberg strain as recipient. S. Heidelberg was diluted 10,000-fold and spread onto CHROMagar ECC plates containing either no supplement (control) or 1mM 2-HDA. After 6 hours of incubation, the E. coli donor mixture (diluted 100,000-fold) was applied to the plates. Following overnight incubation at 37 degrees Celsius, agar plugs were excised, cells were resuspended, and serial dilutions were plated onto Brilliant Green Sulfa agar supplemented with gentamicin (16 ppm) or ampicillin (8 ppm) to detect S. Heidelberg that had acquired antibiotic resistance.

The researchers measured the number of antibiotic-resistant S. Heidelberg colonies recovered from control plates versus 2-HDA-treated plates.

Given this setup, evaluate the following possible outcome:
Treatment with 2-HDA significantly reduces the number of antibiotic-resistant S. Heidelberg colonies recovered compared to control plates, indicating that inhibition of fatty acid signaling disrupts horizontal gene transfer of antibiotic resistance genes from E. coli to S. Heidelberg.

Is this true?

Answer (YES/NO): YES